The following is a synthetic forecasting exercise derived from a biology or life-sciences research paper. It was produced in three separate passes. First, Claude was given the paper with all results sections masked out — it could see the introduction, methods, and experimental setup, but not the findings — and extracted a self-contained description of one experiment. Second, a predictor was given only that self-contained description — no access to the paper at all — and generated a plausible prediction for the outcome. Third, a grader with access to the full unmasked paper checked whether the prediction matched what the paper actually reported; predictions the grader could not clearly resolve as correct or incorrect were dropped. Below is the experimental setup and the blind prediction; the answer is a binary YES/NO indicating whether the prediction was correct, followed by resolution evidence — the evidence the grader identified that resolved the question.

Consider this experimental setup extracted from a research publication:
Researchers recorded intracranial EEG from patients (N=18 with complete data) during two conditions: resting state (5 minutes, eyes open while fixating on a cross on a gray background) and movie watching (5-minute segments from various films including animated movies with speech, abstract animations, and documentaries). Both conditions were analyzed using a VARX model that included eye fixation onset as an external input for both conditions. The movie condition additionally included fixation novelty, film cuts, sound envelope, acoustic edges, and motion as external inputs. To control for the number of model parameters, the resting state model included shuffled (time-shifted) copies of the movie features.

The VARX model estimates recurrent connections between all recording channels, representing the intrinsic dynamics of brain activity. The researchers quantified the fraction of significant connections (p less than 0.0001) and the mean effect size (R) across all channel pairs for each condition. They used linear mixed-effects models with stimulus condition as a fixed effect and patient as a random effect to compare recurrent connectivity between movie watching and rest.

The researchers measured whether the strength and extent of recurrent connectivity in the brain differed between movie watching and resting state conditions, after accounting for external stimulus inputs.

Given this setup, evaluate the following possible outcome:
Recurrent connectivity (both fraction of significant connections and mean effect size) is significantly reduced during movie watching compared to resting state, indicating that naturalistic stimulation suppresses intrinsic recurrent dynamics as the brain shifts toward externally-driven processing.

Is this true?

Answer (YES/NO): YES